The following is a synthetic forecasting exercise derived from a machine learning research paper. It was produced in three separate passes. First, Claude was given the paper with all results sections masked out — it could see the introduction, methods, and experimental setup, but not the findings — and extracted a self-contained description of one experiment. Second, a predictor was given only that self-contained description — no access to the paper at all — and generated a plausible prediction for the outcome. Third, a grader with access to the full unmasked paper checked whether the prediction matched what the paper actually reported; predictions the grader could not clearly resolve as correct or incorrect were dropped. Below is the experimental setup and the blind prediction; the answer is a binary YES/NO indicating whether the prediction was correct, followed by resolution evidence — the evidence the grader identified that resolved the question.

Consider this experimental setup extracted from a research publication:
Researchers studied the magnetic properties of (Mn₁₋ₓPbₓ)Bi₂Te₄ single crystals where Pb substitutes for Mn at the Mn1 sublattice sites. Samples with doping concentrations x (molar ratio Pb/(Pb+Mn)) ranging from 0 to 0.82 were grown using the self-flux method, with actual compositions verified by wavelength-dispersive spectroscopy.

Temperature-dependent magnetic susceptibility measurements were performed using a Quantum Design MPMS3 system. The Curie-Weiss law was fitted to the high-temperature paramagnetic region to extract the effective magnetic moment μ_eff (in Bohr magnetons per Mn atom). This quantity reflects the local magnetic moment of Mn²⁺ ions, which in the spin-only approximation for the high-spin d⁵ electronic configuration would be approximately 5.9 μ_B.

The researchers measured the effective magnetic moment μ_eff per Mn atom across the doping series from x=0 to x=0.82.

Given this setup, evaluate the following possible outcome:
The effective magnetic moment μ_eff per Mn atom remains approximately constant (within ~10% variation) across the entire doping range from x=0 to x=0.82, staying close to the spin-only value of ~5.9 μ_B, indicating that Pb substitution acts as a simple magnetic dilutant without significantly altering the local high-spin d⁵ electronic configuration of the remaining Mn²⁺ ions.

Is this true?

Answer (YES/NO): YES